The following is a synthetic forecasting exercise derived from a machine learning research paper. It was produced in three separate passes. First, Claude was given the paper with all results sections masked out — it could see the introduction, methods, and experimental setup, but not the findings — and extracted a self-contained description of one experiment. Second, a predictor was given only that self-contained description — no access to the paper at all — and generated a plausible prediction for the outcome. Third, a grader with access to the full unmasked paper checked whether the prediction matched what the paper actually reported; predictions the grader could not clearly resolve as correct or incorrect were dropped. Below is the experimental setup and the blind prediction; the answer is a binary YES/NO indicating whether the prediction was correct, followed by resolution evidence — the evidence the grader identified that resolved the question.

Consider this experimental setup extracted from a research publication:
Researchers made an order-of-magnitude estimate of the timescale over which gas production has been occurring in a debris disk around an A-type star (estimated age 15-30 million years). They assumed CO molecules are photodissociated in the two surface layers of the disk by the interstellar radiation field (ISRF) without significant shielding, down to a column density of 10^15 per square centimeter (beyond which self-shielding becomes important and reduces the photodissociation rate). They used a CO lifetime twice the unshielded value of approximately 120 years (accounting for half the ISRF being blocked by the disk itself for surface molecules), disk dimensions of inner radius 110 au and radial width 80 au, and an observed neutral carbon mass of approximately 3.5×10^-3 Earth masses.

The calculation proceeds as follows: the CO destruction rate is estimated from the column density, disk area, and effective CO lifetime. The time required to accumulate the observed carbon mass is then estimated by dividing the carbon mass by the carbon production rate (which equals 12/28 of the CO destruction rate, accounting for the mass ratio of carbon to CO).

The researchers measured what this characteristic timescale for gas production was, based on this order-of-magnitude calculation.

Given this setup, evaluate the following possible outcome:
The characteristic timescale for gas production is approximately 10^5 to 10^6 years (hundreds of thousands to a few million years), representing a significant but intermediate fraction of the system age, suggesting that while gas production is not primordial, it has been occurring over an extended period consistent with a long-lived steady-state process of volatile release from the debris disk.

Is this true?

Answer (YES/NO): NO